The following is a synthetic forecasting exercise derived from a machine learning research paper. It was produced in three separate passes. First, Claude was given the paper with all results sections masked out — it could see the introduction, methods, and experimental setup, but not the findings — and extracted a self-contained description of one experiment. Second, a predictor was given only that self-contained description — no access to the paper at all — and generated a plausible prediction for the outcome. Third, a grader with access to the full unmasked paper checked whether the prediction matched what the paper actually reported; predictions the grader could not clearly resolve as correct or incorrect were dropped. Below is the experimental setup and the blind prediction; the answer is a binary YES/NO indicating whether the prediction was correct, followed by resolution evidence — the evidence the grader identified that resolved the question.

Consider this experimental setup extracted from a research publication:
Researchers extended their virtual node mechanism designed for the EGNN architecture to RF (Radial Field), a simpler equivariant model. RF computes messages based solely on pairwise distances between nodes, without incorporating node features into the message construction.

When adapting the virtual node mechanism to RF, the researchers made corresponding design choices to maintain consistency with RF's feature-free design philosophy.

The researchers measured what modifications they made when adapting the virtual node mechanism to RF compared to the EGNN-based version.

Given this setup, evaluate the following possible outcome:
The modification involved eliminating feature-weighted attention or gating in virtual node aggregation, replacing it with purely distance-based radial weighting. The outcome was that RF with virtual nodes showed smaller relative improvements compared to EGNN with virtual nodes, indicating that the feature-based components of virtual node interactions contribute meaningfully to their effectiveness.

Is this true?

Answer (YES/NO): NO